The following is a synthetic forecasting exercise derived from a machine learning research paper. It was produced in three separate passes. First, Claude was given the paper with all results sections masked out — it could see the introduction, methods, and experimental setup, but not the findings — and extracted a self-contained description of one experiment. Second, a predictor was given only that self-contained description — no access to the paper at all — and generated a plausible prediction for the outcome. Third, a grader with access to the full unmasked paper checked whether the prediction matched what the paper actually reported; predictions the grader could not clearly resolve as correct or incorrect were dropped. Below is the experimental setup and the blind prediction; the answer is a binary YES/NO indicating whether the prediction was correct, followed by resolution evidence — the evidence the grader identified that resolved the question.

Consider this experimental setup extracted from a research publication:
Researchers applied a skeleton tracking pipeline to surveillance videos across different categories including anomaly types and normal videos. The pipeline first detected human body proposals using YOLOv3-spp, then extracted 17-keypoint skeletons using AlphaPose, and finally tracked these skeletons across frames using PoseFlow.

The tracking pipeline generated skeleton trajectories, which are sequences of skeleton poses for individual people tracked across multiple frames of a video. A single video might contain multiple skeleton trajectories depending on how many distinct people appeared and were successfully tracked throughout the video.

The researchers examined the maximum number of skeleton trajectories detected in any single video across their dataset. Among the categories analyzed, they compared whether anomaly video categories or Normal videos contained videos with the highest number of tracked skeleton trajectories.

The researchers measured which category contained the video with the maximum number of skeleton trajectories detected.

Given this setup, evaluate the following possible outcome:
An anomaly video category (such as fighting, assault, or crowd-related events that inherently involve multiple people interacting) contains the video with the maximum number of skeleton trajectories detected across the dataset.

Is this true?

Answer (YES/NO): NO